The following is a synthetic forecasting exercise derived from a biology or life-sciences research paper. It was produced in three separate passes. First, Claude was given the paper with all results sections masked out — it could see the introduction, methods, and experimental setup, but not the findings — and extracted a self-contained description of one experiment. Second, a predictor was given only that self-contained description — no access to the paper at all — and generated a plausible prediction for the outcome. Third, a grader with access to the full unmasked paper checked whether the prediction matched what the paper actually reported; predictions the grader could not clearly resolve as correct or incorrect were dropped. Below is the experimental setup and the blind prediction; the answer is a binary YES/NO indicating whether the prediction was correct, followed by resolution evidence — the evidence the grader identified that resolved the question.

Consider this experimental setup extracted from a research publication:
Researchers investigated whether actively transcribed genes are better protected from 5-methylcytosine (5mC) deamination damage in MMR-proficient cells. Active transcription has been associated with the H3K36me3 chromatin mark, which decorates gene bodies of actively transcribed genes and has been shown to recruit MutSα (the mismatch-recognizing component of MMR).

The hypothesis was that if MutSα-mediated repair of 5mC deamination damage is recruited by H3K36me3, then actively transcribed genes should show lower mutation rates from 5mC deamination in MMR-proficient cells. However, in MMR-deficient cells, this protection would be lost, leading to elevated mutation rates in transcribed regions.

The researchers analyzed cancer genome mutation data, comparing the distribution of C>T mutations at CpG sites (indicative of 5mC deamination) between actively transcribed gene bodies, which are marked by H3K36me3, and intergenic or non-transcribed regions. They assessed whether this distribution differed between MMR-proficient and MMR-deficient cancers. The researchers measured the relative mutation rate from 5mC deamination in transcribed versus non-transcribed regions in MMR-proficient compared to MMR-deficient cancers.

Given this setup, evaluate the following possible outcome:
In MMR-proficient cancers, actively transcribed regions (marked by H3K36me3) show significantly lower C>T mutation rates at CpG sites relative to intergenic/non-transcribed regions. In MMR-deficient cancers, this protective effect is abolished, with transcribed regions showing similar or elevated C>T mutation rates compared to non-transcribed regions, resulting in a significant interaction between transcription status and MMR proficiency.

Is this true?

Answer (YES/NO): YES